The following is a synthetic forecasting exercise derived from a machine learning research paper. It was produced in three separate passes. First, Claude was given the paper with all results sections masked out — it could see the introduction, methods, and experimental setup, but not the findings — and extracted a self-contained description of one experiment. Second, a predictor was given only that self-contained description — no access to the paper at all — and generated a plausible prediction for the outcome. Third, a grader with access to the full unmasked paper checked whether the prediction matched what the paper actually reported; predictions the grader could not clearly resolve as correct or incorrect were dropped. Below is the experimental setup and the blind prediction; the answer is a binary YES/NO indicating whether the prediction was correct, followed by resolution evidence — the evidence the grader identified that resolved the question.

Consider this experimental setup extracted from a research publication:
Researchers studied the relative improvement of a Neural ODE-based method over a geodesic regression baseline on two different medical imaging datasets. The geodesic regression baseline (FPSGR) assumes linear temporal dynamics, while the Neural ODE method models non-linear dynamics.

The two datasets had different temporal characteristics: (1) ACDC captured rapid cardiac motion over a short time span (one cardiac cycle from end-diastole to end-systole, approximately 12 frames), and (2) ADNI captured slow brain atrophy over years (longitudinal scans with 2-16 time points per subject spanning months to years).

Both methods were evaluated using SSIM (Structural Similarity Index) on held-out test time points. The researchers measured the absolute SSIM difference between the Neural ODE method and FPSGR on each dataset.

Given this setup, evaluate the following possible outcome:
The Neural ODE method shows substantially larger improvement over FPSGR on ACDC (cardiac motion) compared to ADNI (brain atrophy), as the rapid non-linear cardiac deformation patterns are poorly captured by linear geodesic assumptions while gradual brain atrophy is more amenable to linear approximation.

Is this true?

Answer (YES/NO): NO